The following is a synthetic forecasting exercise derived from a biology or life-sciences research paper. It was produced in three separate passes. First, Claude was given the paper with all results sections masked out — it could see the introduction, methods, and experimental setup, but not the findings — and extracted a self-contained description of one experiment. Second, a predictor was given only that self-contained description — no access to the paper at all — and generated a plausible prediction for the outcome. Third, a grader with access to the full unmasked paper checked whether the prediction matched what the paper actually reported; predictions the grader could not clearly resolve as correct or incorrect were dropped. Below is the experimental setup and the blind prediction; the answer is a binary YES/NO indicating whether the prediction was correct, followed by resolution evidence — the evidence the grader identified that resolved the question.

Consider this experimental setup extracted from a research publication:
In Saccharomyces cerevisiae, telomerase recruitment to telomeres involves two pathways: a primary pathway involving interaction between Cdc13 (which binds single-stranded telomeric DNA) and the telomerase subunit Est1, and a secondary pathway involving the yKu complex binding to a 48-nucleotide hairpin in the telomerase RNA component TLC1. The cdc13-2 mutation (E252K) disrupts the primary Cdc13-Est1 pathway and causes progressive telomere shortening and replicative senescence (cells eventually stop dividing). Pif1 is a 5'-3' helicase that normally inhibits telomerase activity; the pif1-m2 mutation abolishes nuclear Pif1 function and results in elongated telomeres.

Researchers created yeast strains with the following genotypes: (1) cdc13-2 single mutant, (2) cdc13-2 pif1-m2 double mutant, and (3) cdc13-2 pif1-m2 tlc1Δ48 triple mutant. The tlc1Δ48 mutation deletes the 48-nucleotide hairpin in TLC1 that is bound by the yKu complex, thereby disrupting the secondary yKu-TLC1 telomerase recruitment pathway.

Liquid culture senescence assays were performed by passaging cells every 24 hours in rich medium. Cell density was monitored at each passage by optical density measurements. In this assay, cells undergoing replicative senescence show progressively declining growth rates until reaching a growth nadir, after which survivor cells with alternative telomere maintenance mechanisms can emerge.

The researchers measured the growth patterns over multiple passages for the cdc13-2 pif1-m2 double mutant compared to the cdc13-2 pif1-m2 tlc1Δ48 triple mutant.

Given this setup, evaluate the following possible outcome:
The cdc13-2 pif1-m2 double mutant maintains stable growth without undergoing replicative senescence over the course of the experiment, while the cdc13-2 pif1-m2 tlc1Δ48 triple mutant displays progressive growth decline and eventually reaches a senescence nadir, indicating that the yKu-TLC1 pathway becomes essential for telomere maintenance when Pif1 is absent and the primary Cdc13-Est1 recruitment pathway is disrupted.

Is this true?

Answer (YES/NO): YES